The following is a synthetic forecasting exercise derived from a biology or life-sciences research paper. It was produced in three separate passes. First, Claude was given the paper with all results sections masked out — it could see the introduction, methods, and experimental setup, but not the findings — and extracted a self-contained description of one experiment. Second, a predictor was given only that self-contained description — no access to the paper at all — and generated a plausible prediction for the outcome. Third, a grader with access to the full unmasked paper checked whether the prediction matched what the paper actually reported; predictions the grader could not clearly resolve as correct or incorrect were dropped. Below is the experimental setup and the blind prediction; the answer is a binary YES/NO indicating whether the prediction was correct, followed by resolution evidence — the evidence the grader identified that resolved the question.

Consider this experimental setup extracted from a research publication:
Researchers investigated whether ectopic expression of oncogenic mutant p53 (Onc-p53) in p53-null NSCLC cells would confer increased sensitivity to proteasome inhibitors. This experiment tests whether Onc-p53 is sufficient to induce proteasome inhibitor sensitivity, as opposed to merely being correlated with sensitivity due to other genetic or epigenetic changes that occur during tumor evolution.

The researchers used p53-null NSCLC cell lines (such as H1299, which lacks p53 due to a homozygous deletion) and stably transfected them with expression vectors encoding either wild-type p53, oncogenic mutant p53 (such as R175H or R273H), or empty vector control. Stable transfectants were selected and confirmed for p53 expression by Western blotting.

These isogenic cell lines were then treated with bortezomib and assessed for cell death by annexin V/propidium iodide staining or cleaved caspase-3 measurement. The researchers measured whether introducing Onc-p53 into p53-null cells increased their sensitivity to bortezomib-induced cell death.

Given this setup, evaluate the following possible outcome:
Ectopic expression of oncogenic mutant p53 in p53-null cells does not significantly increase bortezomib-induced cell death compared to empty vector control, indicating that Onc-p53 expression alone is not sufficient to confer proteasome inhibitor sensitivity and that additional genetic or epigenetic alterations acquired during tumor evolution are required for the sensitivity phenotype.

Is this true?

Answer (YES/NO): NO